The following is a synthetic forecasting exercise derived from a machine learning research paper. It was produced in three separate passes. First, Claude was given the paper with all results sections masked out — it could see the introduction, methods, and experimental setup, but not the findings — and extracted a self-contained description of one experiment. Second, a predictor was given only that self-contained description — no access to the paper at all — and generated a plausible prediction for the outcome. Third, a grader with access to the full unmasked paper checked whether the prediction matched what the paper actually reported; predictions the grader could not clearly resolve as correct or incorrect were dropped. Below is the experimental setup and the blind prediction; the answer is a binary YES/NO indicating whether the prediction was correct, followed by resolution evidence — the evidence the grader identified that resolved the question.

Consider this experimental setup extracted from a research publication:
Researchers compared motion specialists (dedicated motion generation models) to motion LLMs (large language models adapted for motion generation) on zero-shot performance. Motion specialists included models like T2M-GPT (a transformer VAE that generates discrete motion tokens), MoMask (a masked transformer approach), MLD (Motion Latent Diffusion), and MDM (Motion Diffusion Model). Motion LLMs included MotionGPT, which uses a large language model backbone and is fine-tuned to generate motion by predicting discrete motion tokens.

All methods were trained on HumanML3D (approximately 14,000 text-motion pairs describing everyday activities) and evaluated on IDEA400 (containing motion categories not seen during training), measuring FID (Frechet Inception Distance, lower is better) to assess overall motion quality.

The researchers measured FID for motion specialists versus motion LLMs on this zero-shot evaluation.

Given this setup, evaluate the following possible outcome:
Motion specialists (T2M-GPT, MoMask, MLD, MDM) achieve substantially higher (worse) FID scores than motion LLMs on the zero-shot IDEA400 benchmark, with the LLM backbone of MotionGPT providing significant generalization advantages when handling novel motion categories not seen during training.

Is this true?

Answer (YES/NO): NO